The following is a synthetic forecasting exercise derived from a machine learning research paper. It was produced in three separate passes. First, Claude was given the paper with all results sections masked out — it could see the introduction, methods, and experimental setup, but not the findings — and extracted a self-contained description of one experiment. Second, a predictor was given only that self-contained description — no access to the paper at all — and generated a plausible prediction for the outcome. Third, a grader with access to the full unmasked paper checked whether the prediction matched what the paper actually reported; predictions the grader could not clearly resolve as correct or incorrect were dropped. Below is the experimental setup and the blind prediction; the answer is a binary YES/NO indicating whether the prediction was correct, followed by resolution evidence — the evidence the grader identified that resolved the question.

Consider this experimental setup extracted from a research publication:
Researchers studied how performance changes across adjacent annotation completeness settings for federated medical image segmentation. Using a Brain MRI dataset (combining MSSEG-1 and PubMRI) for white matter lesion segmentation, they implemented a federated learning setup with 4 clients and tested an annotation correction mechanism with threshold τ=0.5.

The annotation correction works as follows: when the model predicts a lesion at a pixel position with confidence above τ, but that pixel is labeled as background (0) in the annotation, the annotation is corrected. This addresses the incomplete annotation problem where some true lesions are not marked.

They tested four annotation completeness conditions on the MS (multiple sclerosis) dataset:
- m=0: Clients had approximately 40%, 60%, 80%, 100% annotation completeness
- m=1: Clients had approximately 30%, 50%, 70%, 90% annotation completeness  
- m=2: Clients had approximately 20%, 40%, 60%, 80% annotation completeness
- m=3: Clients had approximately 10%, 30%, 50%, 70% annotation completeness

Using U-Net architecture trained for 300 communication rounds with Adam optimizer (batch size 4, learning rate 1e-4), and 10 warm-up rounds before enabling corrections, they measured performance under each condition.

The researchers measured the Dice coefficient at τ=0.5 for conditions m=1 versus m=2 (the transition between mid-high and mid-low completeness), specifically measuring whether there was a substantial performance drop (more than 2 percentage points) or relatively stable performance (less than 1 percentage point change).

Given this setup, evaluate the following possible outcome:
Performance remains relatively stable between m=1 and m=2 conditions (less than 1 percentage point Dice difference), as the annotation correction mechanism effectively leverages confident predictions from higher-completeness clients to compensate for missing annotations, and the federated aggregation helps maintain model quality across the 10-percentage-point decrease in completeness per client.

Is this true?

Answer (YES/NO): NO